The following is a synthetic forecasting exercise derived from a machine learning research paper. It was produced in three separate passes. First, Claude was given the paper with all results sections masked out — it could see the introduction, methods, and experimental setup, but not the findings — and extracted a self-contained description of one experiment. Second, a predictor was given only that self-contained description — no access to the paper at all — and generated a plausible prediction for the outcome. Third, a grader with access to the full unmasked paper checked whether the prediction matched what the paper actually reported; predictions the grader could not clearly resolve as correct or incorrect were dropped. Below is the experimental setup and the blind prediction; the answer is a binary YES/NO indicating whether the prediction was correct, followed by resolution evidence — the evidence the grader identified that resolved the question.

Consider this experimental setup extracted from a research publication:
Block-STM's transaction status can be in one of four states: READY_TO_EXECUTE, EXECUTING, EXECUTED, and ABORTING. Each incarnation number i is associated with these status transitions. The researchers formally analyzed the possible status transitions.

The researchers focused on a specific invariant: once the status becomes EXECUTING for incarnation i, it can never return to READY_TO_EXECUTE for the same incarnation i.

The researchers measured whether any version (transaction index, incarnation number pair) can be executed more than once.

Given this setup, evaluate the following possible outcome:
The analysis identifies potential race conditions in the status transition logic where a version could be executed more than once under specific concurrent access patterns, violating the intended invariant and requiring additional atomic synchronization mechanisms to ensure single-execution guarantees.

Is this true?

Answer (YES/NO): NO